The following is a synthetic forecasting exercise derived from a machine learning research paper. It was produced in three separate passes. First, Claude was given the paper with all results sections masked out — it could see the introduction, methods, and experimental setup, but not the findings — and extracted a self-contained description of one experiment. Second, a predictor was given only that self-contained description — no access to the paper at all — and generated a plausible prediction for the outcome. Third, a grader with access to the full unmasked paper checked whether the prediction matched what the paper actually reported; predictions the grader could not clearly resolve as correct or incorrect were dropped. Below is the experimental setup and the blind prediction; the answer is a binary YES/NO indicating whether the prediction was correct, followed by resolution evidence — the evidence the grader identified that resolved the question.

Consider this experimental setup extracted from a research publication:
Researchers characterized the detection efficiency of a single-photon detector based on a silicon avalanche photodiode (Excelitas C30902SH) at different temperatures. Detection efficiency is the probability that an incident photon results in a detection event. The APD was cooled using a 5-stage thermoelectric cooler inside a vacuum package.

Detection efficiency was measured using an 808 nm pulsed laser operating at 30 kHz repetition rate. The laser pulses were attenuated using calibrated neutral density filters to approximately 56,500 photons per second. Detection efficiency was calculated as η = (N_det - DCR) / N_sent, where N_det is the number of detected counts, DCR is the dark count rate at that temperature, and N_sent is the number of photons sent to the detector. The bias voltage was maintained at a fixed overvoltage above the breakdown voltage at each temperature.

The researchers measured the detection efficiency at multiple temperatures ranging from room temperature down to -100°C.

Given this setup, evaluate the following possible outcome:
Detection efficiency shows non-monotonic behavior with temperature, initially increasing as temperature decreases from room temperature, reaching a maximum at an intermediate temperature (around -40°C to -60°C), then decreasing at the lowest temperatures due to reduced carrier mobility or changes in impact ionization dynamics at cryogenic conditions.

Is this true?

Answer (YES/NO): NO